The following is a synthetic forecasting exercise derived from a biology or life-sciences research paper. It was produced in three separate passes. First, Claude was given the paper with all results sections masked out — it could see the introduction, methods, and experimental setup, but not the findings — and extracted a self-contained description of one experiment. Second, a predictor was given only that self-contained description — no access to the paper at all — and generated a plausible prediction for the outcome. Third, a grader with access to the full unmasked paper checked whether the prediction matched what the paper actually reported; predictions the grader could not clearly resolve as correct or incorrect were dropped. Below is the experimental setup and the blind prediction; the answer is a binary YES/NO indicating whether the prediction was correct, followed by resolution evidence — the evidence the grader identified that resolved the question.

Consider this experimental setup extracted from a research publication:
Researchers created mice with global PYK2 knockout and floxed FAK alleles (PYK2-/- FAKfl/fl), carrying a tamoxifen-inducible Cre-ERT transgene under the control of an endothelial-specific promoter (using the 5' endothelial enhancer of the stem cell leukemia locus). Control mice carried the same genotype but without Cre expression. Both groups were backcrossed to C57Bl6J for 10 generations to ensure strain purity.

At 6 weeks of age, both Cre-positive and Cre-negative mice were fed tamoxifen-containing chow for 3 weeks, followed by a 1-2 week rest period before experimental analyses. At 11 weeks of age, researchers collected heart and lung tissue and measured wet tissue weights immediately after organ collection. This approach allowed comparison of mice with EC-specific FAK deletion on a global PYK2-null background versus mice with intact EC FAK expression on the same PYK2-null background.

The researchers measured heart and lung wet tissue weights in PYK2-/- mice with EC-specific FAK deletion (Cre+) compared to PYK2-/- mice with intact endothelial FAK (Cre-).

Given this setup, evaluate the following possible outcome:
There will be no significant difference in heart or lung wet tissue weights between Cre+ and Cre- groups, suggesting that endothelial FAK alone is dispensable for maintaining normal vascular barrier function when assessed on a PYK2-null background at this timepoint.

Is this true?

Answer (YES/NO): NO